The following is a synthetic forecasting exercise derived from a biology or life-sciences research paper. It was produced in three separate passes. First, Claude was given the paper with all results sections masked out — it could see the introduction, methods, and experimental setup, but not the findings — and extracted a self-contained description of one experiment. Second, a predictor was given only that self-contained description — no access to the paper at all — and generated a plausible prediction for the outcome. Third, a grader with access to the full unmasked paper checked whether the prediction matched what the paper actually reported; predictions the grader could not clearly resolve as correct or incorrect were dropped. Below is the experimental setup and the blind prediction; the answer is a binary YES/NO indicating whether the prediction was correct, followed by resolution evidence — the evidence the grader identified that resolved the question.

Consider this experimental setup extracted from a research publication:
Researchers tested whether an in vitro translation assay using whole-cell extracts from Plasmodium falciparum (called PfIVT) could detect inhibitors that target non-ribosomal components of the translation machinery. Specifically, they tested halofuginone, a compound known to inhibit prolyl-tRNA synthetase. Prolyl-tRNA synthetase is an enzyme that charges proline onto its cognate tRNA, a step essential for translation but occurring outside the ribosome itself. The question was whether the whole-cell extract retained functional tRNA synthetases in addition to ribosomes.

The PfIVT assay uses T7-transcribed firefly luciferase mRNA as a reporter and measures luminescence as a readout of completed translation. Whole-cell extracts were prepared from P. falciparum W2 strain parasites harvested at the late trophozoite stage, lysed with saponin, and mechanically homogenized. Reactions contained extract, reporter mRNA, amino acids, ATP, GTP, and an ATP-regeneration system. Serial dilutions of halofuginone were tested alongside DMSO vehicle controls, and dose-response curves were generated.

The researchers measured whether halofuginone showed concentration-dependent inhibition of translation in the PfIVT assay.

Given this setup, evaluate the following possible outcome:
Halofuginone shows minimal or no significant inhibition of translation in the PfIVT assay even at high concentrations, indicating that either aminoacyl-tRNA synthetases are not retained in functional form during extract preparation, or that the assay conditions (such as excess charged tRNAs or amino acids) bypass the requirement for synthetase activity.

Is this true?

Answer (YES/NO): NO